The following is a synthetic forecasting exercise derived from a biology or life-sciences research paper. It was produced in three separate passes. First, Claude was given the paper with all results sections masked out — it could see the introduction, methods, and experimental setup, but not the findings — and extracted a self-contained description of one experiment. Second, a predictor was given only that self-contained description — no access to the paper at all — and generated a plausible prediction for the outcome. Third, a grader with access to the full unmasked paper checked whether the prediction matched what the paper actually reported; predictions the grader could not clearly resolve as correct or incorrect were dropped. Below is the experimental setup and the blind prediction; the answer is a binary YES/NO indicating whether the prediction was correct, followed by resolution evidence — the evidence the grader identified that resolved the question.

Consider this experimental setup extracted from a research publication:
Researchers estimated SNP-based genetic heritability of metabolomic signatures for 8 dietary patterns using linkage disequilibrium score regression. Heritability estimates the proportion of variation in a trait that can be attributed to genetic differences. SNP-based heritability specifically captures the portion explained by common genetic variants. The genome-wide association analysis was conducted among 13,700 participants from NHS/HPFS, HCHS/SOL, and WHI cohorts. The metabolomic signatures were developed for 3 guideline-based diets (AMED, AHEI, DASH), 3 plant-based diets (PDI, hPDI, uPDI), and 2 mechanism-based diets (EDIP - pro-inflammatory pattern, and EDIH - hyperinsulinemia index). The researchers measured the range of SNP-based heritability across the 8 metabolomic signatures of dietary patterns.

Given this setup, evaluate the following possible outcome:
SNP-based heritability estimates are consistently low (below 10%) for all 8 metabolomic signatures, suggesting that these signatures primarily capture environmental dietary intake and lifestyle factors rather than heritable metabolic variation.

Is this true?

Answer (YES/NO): NO